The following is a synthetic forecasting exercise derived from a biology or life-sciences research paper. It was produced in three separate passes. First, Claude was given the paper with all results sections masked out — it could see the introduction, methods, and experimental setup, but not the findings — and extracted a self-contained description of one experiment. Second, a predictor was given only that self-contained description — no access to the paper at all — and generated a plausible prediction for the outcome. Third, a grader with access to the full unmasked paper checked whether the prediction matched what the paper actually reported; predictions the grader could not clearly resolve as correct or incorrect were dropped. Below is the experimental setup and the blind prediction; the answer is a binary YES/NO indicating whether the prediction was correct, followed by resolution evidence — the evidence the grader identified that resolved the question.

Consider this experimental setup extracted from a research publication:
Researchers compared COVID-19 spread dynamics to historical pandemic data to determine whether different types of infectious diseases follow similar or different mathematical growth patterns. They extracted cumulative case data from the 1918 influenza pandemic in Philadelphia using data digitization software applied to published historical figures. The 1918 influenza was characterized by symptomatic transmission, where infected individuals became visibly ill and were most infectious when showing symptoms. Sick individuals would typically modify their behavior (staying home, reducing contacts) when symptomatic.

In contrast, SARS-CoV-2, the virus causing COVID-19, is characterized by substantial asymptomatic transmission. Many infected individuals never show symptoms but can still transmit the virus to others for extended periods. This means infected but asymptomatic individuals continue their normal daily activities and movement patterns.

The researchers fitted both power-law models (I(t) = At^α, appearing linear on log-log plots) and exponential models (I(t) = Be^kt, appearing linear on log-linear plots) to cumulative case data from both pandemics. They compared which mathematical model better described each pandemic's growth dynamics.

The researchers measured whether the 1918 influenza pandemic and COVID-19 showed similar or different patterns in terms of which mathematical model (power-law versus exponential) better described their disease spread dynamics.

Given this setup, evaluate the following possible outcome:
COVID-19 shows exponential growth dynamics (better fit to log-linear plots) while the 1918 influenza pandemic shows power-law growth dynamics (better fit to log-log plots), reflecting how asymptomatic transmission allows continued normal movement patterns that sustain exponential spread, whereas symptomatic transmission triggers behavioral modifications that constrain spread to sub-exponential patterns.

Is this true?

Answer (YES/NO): NO